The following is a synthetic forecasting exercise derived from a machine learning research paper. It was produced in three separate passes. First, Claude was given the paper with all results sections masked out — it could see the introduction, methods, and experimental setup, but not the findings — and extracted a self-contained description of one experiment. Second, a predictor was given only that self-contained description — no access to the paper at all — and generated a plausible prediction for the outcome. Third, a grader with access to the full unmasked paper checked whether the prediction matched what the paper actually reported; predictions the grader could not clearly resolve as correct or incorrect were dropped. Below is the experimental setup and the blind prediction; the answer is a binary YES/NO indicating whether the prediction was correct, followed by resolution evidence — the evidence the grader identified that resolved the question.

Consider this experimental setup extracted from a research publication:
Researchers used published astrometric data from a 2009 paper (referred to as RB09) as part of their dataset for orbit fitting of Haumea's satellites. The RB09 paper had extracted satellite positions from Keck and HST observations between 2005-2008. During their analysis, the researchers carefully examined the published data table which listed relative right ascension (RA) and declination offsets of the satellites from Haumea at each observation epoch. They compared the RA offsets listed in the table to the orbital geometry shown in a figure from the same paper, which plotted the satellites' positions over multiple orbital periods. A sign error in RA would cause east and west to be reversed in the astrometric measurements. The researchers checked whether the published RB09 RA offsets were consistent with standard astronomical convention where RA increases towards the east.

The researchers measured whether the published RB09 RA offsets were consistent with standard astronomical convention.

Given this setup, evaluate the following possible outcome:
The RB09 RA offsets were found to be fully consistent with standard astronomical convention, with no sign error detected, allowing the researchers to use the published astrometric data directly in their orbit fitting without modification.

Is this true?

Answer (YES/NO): NO